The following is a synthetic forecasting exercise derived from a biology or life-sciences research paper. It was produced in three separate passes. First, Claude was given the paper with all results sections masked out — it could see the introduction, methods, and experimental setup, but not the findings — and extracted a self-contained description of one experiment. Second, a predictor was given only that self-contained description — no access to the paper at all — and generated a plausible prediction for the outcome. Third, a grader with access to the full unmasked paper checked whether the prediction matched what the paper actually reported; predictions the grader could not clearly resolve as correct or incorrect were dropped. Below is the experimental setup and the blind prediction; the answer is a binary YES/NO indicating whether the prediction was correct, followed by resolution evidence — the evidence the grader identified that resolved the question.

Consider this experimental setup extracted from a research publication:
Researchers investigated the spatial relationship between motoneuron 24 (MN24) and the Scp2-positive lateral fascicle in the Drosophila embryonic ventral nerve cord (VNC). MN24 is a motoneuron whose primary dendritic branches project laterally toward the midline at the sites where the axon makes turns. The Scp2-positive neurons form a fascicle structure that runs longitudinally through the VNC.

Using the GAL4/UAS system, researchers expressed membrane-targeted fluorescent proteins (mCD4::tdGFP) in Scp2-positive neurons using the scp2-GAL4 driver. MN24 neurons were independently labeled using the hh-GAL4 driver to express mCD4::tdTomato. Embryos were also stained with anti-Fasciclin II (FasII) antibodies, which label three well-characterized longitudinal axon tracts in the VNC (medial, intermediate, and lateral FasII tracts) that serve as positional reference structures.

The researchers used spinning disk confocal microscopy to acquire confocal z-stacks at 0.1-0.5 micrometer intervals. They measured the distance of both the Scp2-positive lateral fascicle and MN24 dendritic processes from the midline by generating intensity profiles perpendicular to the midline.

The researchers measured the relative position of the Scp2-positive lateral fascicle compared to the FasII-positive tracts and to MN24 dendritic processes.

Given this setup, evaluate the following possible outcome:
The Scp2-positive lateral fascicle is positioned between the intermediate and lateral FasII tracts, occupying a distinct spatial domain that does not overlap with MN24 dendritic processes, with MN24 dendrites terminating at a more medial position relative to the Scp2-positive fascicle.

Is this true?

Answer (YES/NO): NO